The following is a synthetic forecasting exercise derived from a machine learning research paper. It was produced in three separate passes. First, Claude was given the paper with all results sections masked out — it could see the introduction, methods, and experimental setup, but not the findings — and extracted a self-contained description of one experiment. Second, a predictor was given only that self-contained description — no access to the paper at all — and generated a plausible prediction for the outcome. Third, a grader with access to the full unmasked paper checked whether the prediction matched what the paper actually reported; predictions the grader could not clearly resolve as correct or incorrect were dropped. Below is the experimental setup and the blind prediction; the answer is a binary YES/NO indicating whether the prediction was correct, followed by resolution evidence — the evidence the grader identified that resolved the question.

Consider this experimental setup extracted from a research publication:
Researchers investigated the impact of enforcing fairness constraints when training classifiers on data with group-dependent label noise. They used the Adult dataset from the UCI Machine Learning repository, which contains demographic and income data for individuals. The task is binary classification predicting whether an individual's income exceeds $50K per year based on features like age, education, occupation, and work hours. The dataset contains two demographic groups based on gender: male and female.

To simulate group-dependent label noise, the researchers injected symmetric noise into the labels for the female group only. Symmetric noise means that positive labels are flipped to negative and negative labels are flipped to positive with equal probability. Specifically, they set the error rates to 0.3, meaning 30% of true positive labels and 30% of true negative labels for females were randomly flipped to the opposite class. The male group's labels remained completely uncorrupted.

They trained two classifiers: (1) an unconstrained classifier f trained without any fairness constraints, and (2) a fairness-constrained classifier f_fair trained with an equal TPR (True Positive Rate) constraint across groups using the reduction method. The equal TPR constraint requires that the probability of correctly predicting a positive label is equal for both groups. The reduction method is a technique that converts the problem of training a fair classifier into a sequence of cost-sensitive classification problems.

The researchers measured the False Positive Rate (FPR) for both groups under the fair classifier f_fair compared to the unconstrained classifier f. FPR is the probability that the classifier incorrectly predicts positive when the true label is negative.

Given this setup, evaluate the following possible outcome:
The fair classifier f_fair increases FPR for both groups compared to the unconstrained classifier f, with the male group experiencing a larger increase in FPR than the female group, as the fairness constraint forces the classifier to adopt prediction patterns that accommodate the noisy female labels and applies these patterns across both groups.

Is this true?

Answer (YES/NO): YES